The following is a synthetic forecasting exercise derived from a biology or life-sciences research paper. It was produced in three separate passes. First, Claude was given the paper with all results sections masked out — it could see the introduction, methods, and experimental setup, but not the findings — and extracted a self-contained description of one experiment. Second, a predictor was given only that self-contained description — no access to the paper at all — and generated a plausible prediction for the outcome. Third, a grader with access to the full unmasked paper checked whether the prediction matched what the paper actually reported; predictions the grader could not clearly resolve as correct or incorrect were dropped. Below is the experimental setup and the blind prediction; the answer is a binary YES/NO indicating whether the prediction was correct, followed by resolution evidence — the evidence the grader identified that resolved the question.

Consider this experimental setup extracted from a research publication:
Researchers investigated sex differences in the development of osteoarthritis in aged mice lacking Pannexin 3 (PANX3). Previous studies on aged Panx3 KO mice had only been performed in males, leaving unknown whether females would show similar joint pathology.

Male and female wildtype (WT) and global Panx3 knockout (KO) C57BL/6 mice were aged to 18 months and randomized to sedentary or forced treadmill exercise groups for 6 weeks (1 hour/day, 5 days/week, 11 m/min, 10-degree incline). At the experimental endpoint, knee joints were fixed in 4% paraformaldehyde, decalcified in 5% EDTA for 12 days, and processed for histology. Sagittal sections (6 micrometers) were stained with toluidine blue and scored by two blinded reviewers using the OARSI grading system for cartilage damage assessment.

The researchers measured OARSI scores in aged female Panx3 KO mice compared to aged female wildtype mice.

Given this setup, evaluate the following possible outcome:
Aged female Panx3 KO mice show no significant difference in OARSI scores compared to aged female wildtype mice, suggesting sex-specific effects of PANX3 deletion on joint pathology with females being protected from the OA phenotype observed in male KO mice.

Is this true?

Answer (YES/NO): NO